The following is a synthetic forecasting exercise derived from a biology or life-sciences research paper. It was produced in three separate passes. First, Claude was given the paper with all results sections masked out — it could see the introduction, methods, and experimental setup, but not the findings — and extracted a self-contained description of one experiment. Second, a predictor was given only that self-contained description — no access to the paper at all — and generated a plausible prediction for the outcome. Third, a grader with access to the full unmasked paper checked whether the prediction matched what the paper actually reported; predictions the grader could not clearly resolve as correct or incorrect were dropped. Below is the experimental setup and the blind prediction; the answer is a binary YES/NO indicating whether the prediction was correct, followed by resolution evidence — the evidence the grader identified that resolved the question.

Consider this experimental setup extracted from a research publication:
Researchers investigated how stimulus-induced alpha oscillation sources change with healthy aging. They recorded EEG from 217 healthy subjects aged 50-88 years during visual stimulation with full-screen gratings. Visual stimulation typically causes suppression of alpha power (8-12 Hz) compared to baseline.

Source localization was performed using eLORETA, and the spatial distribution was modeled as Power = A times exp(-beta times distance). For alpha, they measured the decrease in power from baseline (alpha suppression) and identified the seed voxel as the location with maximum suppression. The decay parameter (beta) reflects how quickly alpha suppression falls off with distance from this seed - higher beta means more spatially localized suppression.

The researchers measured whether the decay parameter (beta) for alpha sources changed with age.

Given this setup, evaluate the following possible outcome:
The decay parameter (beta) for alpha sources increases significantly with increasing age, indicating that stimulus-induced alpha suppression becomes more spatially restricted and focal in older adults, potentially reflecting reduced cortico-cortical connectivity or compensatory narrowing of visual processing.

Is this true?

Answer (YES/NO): NO